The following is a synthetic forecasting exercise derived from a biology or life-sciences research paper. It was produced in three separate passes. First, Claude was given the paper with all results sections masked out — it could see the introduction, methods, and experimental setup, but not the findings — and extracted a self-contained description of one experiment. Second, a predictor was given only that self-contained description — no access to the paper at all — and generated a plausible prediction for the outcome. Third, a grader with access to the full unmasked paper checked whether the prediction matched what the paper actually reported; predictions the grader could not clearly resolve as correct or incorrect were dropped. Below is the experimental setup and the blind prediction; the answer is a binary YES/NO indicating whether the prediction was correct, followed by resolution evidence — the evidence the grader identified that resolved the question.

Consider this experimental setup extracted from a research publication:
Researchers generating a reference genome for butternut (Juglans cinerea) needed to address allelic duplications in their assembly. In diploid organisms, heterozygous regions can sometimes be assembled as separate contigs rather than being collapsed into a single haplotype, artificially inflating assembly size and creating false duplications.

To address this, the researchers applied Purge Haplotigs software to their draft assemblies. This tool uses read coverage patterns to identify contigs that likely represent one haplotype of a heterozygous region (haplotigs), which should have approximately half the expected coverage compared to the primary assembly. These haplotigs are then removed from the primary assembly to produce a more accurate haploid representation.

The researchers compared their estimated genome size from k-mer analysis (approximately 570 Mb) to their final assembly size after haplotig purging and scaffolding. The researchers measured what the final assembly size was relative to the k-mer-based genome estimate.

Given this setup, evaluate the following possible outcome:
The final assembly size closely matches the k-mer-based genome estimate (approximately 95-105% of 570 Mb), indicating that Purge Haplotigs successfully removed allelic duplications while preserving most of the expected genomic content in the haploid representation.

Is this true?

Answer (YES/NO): NO